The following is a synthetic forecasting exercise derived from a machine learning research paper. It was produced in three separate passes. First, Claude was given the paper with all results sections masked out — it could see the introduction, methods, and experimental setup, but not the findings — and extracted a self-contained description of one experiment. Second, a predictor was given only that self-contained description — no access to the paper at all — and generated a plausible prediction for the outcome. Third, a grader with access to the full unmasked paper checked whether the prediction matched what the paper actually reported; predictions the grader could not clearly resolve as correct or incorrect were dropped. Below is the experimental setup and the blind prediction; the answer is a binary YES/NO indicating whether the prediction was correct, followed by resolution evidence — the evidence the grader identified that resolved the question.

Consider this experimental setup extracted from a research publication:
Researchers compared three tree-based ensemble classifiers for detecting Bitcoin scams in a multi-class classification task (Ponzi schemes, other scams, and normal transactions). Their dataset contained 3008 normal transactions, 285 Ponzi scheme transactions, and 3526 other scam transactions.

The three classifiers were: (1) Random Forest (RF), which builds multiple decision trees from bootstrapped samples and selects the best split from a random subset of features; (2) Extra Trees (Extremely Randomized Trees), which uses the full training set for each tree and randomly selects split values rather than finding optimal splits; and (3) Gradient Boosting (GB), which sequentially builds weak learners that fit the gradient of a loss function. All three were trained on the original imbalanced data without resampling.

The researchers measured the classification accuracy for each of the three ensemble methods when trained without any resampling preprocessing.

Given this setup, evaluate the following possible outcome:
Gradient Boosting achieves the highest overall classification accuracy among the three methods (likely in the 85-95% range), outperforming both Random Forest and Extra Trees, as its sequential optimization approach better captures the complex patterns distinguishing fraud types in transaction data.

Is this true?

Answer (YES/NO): NO